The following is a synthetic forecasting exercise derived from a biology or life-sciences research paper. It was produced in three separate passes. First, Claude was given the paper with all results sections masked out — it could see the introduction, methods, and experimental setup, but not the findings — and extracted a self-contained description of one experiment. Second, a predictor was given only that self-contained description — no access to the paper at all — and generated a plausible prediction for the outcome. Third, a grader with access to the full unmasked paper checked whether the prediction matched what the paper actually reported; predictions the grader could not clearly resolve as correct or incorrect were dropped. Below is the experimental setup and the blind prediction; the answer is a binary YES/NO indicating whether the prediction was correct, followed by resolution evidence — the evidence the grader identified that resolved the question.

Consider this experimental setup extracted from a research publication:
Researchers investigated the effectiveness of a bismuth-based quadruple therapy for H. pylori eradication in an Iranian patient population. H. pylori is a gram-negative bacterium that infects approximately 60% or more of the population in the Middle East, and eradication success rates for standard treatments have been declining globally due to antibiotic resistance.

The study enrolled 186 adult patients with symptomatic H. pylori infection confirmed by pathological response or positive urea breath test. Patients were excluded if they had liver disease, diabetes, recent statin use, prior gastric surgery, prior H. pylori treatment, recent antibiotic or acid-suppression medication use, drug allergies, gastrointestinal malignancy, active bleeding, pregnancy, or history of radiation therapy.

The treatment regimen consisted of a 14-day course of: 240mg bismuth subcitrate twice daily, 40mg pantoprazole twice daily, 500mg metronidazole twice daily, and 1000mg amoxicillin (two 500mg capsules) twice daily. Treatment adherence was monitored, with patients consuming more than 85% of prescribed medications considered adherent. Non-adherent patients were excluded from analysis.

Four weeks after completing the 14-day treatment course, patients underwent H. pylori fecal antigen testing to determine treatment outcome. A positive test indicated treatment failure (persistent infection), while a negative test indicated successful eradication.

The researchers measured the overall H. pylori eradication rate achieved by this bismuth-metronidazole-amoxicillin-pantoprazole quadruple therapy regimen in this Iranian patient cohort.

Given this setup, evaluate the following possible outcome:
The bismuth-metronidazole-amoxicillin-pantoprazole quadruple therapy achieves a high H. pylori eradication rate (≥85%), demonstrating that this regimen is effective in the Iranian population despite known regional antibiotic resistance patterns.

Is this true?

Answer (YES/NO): NO